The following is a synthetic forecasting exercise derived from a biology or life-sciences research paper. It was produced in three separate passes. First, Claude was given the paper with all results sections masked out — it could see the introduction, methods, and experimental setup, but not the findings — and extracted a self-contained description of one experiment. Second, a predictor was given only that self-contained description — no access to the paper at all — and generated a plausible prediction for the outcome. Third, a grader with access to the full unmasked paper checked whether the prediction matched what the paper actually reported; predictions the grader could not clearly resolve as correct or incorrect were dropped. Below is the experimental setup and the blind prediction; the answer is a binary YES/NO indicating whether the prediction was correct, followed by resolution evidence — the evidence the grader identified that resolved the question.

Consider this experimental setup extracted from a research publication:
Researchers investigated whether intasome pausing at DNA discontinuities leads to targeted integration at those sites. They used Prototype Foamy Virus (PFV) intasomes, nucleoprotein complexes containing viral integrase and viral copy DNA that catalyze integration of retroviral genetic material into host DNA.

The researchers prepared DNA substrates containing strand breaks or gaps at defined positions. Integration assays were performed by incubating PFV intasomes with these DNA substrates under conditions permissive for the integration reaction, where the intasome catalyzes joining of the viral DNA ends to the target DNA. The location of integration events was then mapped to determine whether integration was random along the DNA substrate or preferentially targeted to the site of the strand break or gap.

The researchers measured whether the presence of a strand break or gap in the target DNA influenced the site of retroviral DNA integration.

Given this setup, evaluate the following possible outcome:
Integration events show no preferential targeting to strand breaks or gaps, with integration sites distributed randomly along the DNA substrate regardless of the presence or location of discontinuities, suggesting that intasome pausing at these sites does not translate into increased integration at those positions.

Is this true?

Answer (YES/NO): NO